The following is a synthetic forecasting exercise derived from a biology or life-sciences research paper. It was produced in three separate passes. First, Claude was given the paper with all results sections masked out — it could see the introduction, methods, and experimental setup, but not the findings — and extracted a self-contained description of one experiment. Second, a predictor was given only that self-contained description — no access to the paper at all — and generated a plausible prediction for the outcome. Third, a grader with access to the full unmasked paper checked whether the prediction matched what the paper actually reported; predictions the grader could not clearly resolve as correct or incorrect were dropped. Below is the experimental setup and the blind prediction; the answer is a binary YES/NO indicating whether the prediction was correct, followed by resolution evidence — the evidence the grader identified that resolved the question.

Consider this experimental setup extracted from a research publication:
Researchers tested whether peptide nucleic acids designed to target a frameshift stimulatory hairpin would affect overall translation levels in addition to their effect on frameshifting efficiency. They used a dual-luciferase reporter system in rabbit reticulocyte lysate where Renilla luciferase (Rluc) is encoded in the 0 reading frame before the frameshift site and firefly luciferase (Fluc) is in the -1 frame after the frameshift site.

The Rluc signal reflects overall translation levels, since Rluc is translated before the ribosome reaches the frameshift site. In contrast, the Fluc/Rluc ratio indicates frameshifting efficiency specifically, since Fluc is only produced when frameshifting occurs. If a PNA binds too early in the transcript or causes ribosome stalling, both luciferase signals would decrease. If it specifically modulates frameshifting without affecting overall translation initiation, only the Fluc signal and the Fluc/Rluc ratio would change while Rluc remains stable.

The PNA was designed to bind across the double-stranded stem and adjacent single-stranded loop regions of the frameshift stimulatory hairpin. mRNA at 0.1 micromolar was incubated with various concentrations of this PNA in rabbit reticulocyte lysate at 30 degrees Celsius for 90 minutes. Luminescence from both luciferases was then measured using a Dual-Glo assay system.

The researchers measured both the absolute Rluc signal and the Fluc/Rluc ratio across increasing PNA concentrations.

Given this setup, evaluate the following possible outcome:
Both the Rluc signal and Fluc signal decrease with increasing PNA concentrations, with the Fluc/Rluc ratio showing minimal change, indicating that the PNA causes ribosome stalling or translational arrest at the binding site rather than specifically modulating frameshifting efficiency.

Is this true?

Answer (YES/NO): NO